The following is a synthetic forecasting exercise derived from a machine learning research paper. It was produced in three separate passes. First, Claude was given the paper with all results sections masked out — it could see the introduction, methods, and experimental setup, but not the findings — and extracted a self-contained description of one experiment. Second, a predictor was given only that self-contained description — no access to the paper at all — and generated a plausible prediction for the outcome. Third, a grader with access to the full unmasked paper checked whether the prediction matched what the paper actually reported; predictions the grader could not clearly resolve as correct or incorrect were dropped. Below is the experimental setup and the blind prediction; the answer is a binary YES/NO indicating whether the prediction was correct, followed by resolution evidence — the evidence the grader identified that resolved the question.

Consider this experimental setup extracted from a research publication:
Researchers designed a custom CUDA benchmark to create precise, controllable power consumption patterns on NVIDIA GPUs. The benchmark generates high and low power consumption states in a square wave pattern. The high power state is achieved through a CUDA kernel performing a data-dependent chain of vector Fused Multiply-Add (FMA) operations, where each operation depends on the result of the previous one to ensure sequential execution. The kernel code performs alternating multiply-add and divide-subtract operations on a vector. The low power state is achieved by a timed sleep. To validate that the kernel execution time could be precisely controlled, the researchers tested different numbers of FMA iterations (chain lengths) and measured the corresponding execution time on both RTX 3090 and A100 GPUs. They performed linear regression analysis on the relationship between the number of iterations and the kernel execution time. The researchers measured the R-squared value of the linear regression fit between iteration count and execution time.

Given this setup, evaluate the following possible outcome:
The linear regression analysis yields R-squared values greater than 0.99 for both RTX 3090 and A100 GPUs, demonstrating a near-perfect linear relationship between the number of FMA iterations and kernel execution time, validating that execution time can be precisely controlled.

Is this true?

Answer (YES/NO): YES